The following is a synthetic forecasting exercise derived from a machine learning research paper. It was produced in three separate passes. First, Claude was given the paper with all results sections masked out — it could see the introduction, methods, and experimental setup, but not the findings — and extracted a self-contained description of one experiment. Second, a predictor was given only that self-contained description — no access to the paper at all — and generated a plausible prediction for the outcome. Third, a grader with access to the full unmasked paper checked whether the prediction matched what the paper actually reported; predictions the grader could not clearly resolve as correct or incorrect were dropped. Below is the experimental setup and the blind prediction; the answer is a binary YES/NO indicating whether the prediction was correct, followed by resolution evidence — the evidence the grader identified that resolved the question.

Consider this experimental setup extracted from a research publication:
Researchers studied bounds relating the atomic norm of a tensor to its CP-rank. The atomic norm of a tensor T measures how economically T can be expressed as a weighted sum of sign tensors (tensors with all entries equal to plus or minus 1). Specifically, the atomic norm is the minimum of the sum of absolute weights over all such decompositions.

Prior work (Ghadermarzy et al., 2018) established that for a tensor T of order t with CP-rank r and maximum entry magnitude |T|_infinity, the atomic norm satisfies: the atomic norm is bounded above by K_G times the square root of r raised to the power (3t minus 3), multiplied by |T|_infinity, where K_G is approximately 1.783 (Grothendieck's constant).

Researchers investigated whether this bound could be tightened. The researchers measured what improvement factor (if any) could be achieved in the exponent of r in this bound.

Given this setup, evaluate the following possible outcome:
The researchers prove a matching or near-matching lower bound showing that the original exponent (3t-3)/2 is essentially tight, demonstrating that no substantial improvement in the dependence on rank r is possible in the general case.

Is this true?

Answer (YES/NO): NO